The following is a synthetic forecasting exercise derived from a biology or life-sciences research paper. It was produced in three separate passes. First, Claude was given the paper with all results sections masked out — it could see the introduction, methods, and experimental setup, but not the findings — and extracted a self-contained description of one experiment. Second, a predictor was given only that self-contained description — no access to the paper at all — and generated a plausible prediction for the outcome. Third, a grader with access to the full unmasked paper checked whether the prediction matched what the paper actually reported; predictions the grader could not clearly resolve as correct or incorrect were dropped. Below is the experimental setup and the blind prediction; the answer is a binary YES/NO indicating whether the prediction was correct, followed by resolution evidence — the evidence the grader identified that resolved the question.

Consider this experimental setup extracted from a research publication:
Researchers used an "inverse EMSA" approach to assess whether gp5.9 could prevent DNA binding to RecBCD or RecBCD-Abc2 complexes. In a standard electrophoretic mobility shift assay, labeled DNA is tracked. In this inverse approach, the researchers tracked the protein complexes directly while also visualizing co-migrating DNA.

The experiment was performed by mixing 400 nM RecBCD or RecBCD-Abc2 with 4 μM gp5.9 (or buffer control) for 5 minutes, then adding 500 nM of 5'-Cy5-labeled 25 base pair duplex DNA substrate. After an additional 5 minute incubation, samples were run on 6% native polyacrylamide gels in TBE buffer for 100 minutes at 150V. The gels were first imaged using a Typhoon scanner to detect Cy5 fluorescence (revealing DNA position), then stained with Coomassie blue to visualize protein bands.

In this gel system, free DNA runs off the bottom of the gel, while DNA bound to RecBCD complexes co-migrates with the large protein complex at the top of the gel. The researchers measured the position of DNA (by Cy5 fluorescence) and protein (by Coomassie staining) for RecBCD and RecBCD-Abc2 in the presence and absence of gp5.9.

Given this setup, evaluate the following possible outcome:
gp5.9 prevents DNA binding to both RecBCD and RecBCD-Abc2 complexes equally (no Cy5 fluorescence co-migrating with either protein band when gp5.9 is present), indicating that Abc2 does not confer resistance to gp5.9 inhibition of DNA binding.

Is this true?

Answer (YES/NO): NO